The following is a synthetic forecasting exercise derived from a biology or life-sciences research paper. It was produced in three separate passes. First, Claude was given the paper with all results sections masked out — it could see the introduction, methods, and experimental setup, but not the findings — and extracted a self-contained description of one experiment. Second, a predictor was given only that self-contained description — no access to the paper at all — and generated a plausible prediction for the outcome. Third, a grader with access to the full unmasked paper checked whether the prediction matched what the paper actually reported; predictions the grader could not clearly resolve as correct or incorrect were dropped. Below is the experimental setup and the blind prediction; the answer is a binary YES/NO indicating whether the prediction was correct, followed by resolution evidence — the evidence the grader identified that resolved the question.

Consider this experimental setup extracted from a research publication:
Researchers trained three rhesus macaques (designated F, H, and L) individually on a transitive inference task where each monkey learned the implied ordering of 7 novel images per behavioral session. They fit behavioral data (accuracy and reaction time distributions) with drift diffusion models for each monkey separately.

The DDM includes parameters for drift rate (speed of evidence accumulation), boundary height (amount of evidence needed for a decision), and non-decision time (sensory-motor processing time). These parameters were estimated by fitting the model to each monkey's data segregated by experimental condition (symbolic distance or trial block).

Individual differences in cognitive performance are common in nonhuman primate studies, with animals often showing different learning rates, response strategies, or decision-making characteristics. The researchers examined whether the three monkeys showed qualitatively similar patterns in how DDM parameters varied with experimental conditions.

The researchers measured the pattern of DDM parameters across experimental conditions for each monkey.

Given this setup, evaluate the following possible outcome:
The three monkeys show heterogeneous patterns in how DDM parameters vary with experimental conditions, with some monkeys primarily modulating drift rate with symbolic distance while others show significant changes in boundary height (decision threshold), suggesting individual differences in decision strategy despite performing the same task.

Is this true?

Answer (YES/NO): NO